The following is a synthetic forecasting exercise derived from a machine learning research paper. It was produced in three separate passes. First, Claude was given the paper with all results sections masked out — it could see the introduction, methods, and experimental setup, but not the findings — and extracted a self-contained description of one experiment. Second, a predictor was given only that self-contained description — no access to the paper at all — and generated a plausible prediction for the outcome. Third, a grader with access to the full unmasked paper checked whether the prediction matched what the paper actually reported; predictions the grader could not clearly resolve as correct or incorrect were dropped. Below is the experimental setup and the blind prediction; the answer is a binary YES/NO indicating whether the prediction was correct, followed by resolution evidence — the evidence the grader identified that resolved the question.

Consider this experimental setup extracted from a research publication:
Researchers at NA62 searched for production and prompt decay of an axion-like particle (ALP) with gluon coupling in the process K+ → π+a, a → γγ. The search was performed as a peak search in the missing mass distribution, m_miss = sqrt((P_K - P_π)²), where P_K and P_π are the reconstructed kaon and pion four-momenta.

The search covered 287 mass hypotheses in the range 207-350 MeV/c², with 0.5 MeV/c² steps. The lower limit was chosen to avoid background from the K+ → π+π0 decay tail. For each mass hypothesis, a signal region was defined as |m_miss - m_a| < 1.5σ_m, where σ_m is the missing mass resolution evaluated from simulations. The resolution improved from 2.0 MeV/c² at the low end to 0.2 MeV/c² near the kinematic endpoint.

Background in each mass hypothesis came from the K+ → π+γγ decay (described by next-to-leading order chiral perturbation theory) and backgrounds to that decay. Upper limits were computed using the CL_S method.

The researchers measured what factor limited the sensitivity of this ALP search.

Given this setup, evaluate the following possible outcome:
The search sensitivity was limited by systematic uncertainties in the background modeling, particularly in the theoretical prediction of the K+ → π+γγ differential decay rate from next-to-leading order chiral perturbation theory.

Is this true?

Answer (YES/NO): NO